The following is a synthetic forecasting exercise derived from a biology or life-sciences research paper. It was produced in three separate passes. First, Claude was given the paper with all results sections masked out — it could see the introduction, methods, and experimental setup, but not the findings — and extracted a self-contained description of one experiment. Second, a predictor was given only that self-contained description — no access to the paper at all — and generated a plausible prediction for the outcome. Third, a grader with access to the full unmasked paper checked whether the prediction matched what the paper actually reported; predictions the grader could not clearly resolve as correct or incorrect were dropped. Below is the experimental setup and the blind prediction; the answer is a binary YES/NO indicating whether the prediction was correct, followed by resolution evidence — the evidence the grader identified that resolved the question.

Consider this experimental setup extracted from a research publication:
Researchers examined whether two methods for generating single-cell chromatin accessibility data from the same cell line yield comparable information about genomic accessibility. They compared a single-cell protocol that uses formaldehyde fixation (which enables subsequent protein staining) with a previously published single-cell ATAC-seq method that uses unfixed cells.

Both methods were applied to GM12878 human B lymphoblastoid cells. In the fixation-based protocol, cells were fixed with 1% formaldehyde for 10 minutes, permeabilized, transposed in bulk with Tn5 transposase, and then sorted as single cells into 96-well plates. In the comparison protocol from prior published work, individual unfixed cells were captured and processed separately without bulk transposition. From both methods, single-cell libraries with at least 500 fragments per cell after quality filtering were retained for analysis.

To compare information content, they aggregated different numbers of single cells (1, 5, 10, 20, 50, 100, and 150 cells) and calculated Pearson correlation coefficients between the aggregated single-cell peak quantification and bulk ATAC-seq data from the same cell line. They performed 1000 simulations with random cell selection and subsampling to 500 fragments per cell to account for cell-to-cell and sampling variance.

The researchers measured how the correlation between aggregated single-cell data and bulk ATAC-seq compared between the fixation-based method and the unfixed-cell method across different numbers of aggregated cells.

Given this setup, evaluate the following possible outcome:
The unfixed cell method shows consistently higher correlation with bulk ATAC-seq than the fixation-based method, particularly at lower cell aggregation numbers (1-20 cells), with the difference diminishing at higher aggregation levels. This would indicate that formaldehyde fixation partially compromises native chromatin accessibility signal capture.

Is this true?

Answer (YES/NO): NO